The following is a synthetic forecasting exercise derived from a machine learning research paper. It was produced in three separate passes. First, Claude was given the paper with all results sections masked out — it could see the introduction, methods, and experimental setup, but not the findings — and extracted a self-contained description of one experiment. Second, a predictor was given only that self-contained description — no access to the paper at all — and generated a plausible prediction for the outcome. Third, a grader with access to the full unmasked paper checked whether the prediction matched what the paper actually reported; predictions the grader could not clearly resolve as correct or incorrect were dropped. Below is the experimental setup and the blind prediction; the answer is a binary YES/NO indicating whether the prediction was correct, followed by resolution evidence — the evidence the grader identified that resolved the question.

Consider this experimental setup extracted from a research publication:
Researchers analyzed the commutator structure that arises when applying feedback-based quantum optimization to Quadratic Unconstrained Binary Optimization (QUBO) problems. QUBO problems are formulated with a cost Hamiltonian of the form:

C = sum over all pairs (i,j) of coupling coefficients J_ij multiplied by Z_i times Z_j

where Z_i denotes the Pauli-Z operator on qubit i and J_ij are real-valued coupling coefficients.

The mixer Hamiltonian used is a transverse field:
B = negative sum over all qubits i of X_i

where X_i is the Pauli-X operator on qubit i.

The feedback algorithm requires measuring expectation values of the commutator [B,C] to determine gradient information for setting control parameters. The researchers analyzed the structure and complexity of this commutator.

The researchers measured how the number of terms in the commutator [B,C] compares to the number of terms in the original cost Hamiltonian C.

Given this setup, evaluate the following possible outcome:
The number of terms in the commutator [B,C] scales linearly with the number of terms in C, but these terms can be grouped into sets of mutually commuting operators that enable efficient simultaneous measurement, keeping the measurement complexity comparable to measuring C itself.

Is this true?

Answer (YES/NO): NO